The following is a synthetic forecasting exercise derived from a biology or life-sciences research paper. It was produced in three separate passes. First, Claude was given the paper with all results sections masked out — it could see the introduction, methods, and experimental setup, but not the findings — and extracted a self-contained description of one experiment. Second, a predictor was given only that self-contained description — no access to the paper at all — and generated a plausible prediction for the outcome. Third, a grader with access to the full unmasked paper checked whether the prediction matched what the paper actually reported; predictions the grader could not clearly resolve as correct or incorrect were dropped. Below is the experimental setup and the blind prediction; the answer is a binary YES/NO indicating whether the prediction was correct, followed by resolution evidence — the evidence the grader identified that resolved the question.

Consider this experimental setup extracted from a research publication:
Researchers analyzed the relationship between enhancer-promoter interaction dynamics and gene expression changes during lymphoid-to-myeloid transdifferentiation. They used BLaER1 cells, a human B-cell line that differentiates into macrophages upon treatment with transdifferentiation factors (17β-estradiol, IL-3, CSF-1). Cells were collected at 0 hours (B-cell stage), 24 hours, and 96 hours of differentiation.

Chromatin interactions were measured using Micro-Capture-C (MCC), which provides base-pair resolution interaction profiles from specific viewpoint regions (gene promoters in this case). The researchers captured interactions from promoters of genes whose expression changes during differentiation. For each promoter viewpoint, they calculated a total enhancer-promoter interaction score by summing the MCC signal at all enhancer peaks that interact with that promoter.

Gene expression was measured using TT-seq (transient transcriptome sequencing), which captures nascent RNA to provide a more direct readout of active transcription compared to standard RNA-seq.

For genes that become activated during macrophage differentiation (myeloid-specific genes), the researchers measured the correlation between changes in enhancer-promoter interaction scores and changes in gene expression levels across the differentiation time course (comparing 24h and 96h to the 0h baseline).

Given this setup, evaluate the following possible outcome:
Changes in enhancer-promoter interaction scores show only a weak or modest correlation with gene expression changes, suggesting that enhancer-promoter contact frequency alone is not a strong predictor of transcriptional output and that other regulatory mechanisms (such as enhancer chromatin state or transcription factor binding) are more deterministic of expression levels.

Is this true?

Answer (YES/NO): NO